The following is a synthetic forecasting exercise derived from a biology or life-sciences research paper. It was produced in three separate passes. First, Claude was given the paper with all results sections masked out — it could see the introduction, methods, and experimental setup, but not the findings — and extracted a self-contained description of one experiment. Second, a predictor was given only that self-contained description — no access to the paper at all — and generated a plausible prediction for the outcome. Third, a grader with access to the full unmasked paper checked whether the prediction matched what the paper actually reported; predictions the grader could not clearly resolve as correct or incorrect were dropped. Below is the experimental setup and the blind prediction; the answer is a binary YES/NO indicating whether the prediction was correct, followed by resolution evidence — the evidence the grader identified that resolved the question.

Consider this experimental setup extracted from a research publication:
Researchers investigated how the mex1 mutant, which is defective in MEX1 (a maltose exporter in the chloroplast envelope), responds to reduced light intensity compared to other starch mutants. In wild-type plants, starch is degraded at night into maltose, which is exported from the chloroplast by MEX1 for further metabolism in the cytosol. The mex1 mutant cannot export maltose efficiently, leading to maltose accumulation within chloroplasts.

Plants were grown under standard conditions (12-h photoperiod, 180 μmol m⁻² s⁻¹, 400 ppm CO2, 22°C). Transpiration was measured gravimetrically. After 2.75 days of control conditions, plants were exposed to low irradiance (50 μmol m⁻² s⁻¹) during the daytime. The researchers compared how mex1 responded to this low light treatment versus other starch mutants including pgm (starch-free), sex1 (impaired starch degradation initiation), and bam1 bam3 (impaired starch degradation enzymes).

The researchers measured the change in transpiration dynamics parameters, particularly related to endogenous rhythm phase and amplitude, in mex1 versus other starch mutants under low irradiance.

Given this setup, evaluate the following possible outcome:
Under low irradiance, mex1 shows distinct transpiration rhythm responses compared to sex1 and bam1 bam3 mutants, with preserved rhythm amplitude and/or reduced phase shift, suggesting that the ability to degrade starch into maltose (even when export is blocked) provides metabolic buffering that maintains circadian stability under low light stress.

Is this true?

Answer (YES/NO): NO